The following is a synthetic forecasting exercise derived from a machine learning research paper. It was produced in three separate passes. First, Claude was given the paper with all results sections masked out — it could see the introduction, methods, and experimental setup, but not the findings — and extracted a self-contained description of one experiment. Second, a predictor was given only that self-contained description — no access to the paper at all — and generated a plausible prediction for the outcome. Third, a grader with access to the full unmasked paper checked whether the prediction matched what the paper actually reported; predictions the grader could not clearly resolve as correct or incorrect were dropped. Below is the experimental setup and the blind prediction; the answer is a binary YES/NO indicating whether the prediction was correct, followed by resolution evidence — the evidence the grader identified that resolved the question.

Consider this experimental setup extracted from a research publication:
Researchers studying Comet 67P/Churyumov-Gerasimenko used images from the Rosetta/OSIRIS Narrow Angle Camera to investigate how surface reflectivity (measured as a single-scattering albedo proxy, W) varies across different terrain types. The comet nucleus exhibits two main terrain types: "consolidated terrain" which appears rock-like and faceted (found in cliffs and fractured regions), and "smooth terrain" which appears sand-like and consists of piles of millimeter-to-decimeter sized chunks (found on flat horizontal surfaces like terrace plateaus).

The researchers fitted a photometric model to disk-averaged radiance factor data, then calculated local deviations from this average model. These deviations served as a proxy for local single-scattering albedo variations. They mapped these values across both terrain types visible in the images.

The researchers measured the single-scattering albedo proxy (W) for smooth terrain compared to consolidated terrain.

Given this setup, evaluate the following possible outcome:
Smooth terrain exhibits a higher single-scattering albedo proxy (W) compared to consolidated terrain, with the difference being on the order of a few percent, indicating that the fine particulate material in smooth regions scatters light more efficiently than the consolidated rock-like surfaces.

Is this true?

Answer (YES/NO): YES